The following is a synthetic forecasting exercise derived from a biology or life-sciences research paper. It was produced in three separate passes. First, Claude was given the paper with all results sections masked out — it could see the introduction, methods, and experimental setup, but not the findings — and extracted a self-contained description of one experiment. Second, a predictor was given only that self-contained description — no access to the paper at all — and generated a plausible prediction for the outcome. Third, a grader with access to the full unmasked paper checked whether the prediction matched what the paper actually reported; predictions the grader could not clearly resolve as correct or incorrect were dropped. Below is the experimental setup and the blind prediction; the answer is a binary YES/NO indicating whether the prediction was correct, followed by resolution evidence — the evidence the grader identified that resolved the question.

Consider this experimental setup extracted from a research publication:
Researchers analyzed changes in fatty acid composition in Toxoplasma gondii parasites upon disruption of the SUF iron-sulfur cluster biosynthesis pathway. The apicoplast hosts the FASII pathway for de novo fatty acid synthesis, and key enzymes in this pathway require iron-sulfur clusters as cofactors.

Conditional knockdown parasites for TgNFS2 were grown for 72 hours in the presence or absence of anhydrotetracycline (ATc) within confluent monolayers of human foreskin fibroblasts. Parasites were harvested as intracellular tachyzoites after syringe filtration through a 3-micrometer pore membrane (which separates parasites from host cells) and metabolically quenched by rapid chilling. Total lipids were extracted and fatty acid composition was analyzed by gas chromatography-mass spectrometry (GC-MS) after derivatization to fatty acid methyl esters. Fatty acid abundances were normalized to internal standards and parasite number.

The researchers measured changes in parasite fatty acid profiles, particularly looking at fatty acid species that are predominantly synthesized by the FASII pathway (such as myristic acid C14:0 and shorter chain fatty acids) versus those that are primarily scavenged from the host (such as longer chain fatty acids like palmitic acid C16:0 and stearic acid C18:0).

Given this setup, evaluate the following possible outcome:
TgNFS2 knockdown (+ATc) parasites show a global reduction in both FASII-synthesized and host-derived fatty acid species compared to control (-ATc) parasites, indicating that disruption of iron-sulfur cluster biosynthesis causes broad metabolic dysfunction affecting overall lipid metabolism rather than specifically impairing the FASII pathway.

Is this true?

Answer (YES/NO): NO